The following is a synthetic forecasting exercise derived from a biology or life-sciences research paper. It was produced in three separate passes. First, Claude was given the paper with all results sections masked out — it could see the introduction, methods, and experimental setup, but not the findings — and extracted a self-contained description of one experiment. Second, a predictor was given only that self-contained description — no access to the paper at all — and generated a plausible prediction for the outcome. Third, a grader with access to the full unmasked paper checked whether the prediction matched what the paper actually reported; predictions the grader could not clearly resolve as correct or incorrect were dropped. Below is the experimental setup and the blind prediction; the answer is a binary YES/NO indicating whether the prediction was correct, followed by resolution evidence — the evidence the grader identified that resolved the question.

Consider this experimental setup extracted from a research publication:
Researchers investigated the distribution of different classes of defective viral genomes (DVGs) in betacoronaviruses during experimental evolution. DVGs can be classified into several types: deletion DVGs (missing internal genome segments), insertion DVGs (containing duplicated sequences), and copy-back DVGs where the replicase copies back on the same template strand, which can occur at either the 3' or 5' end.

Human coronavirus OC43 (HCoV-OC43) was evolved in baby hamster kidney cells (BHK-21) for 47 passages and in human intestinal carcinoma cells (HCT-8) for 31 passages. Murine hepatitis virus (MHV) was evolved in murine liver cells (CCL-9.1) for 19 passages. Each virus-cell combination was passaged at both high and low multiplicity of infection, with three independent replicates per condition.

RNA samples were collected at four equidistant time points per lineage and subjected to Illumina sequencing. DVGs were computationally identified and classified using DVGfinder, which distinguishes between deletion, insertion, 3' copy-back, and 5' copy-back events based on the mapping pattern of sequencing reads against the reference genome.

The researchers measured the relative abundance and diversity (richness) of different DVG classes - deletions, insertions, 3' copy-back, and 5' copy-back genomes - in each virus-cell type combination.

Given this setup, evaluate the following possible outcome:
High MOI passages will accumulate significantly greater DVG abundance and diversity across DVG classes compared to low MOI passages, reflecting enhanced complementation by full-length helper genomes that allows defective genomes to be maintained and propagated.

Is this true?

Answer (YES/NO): YES